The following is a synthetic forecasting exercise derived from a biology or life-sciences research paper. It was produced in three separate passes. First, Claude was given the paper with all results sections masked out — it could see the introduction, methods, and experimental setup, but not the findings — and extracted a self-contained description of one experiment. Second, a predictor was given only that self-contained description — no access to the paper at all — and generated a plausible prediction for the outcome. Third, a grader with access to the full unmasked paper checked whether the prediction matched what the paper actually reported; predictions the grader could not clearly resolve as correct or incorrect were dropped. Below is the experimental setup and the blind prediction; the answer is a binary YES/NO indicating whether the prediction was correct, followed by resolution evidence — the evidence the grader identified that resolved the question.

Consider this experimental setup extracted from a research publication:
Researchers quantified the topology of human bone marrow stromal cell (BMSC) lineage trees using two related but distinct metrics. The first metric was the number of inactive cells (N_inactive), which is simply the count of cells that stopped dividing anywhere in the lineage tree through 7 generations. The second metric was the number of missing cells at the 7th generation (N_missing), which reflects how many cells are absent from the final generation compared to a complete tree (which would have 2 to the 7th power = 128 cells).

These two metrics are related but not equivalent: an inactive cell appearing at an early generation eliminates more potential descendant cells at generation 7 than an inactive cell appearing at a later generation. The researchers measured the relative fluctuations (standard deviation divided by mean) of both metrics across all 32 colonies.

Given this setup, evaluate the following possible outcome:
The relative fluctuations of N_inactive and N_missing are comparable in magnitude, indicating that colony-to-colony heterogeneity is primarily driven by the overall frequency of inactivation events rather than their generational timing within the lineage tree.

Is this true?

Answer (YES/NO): NO